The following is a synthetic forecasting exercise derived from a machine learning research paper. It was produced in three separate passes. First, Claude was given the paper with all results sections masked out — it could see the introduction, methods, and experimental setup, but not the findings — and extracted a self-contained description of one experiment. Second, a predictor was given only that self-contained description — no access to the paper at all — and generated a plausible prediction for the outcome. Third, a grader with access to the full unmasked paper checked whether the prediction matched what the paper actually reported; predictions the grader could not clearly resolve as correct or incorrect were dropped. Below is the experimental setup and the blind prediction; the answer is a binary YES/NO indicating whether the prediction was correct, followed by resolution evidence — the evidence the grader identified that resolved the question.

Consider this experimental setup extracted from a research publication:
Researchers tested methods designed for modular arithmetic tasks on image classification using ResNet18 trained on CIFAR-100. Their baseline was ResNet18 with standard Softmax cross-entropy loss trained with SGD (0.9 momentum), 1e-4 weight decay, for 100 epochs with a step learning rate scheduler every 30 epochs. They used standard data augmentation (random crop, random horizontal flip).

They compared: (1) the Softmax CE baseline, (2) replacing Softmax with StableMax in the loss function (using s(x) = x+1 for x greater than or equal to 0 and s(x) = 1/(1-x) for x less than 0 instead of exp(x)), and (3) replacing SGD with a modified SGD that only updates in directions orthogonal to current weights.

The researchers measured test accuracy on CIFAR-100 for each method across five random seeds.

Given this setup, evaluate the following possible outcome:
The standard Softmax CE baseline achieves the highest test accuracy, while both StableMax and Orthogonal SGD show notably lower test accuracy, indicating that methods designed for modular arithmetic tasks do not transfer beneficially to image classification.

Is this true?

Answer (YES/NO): NO